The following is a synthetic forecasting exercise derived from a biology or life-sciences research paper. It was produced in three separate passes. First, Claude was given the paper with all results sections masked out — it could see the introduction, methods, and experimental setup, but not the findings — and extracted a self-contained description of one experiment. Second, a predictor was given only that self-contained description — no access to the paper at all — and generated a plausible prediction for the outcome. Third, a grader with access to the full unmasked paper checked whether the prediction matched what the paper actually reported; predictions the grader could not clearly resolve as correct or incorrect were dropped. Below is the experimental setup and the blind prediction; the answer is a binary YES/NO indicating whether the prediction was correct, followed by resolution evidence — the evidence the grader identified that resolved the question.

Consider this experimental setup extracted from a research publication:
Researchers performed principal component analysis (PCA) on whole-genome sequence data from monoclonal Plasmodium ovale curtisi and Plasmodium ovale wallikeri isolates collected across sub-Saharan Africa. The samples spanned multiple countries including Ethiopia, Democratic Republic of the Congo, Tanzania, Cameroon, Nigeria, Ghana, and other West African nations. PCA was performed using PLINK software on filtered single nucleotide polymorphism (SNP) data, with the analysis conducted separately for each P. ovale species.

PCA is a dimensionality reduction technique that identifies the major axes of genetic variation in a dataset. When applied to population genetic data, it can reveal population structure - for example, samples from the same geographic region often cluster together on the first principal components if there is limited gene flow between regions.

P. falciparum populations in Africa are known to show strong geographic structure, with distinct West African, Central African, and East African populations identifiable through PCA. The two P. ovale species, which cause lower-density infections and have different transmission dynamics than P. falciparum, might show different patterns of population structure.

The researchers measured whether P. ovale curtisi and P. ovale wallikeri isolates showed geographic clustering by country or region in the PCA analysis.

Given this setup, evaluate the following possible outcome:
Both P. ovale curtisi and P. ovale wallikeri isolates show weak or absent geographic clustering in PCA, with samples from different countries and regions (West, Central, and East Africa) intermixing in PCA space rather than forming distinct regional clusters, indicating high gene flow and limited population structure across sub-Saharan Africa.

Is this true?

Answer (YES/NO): NO